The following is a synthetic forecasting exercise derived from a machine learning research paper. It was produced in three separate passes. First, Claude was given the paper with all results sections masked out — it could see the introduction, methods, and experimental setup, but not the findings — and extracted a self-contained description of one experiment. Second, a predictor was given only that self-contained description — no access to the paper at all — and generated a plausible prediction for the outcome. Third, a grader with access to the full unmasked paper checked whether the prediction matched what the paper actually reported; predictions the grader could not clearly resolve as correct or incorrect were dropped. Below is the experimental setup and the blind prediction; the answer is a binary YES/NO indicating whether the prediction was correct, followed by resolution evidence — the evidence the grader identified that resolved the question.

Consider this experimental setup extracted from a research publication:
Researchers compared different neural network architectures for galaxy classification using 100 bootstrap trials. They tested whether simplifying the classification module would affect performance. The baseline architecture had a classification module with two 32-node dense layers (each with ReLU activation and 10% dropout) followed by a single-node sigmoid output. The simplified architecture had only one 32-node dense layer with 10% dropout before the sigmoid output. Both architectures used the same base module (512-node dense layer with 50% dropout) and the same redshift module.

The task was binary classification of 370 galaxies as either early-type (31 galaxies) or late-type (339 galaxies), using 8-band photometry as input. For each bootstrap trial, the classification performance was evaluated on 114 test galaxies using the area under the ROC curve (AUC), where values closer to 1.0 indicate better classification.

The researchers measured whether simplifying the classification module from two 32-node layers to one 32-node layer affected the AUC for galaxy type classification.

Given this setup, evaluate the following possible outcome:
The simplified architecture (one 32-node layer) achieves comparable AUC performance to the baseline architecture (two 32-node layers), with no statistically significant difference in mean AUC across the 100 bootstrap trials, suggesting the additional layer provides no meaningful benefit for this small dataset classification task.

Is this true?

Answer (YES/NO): YES